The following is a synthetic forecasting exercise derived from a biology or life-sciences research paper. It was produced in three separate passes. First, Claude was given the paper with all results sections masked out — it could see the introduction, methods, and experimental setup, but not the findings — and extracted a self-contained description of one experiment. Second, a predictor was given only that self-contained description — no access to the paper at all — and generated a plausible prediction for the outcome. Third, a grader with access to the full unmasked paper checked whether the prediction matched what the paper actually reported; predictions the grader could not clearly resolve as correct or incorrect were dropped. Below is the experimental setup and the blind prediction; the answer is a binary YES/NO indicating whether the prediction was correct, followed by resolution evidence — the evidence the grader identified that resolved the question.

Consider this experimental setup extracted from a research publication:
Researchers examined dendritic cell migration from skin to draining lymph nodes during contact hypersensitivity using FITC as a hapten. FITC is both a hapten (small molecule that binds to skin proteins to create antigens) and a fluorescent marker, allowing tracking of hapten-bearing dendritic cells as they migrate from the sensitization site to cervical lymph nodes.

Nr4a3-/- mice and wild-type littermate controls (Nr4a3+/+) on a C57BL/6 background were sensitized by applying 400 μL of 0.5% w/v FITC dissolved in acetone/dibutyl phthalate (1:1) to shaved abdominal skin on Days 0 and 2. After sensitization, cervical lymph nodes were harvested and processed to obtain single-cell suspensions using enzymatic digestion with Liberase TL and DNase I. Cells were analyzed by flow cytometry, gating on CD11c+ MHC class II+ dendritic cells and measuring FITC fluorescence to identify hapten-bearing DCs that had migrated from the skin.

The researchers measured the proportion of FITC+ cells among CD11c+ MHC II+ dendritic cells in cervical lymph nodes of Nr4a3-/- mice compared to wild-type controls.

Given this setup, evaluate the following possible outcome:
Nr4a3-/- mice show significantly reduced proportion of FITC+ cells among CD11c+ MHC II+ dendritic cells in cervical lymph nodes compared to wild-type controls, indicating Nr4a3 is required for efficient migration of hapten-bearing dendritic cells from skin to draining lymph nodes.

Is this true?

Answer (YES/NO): YES